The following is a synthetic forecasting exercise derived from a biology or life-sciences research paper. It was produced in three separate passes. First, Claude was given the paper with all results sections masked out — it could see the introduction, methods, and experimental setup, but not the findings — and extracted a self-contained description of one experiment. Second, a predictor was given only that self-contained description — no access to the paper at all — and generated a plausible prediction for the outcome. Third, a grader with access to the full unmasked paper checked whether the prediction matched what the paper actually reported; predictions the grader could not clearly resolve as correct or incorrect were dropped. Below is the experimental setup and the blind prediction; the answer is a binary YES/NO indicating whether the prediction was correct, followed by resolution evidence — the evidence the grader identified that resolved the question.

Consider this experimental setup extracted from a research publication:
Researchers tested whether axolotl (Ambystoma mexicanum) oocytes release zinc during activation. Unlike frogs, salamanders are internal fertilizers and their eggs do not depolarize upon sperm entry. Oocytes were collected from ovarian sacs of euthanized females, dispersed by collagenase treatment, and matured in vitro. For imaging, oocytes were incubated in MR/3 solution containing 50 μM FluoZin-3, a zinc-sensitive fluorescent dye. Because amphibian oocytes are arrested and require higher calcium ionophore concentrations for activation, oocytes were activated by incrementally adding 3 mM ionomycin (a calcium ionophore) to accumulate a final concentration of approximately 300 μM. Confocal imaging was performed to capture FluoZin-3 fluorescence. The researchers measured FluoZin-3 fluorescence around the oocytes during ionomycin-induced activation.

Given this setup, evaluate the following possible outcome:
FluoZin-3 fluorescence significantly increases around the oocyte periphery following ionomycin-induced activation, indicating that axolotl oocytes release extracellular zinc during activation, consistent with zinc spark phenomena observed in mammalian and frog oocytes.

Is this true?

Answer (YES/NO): YES